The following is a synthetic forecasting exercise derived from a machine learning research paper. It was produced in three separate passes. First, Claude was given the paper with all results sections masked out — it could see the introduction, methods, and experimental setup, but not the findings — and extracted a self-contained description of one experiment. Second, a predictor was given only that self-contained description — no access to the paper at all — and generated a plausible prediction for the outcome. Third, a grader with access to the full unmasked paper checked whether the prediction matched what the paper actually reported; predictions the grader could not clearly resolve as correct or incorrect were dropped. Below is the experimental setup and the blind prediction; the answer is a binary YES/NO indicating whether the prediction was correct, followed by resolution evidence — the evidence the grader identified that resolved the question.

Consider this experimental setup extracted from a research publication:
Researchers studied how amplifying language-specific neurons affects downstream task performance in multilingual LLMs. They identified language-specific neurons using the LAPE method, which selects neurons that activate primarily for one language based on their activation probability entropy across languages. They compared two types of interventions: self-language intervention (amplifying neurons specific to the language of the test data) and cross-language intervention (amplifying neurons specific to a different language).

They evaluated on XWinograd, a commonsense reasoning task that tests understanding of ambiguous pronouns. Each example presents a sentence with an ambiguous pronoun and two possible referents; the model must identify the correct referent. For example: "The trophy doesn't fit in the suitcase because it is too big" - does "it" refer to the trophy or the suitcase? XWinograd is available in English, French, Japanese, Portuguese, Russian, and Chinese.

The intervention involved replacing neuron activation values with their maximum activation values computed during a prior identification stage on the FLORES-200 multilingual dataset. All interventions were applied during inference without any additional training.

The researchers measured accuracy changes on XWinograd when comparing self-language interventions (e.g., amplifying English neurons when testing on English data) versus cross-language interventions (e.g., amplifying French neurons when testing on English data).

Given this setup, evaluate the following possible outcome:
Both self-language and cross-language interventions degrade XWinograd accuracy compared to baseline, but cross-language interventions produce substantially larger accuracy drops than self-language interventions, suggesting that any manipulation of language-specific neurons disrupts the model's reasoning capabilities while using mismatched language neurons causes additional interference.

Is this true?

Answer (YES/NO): NO